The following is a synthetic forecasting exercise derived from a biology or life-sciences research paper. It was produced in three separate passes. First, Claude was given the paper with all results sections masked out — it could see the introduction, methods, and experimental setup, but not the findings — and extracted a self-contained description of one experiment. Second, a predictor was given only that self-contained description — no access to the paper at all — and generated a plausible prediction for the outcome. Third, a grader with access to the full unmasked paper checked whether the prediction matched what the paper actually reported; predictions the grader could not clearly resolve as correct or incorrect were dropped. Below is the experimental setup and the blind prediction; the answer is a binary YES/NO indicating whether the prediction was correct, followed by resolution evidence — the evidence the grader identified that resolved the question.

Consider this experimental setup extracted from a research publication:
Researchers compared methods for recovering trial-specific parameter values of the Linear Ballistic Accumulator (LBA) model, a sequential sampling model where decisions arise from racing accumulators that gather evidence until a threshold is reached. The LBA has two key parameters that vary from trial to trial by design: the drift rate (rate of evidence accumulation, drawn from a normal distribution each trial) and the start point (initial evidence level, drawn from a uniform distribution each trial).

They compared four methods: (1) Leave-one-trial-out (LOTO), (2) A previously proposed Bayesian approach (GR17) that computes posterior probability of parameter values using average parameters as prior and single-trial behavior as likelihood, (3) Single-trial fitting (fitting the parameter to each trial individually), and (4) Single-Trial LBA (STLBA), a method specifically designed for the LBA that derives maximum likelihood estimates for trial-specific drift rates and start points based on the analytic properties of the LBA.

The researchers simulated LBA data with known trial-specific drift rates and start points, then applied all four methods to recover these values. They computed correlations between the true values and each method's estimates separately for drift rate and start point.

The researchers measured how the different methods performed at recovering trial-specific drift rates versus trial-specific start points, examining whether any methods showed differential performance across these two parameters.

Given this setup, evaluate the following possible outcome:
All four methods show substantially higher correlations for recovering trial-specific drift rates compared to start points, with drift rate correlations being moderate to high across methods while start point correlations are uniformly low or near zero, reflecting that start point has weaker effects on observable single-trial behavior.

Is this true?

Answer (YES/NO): NO